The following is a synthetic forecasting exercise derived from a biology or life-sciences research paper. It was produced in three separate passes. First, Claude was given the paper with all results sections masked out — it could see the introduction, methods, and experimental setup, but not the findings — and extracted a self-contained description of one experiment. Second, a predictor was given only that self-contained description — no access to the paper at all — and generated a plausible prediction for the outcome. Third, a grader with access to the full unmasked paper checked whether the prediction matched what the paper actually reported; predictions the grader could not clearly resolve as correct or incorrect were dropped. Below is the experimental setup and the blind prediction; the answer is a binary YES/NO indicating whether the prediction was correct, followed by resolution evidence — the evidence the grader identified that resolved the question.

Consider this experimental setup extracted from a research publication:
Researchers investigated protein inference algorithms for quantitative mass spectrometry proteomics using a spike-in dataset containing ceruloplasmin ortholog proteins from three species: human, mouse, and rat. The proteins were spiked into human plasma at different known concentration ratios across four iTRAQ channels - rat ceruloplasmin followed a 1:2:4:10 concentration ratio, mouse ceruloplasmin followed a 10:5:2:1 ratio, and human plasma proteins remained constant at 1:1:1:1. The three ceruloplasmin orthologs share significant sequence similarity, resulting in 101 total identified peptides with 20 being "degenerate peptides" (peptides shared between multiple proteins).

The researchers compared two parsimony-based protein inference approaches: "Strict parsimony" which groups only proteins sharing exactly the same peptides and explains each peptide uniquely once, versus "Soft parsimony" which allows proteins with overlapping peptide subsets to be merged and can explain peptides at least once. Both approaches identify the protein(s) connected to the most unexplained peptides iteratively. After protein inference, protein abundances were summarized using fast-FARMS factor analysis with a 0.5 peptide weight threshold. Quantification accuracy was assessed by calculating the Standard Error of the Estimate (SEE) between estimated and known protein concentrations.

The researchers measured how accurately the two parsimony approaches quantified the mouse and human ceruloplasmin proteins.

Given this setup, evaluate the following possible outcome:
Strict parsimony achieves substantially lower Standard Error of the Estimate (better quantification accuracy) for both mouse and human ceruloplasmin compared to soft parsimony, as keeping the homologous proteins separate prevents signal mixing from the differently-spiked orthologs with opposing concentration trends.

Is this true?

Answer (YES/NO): YES